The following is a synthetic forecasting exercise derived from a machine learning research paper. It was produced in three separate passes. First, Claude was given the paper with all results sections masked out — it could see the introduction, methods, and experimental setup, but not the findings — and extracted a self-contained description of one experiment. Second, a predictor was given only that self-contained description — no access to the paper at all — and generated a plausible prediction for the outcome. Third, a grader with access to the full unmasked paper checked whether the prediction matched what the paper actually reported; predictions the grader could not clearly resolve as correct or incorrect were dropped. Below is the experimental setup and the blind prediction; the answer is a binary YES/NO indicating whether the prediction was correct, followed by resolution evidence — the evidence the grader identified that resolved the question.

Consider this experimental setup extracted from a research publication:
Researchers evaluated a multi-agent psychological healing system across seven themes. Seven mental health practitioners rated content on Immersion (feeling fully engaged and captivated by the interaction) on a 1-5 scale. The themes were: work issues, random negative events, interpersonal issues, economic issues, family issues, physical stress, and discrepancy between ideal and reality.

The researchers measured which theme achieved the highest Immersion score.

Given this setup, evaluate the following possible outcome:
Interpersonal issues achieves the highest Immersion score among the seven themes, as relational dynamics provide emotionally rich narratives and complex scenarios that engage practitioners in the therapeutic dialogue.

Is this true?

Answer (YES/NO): NO